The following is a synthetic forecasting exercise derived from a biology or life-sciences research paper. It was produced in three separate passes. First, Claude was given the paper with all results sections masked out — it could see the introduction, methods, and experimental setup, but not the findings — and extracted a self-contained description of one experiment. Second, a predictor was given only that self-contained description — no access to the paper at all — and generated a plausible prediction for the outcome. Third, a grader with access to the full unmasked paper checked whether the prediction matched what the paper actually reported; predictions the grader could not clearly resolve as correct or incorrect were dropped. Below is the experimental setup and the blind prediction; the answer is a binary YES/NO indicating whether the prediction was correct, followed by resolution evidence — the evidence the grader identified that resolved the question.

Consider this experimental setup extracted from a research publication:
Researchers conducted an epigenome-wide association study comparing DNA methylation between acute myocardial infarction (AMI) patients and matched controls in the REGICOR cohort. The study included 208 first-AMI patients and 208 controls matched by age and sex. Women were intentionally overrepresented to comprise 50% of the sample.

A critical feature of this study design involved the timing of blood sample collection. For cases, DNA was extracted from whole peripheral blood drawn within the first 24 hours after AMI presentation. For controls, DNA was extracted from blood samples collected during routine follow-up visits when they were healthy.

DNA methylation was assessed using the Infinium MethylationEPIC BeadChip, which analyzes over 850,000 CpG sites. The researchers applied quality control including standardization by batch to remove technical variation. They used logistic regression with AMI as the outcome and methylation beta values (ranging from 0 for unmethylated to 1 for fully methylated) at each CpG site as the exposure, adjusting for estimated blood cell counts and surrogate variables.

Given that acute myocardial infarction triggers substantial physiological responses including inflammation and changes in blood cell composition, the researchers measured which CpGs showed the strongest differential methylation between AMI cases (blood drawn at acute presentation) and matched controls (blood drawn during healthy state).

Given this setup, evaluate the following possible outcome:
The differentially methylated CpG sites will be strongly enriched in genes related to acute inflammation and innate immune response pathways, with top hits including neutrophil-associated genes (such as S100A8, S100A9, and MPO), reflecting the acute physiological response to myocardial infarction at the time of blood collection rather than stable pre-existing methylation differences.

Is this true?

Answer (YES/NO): NO